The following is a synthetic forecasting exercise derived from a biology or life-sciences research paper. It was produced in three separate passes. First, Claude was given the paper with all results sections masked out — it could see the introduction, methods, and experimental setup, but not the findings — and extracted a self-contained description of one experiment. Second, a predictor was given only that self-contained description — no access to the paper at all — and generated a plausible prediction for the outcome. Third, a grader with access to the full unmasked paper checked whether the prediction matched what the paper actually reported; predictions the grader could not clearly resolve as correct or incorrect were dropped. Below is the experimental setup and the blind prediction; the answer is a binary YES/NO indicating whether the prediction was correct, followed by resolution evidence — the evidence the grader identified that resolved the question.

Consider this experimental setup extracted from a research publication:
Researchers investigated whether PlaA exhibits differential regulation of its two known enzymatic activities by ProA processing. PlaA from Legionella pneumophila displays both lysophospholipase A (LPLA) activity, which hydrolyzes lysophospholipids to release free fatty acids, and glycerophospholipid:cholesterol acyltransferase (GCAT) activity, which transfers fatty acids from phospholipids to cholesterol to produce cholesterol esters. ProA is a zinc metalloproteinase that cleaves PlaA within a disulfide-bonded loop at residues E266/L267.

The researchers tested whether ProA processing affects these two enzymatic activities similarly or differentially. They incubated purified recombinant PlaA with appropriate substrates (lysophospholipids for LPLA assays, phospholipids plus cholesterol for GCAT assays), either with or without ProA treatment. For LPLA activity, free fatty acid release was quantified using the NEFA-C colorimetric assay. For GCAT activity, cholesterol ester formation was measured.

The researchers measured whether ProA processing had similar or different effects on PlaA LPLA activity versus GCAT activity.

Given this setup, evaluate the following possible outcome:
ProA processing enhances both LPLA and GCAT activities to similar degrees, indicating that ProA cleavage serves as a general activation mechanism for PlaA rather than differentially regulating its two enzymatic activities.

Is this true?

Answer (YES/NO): NO